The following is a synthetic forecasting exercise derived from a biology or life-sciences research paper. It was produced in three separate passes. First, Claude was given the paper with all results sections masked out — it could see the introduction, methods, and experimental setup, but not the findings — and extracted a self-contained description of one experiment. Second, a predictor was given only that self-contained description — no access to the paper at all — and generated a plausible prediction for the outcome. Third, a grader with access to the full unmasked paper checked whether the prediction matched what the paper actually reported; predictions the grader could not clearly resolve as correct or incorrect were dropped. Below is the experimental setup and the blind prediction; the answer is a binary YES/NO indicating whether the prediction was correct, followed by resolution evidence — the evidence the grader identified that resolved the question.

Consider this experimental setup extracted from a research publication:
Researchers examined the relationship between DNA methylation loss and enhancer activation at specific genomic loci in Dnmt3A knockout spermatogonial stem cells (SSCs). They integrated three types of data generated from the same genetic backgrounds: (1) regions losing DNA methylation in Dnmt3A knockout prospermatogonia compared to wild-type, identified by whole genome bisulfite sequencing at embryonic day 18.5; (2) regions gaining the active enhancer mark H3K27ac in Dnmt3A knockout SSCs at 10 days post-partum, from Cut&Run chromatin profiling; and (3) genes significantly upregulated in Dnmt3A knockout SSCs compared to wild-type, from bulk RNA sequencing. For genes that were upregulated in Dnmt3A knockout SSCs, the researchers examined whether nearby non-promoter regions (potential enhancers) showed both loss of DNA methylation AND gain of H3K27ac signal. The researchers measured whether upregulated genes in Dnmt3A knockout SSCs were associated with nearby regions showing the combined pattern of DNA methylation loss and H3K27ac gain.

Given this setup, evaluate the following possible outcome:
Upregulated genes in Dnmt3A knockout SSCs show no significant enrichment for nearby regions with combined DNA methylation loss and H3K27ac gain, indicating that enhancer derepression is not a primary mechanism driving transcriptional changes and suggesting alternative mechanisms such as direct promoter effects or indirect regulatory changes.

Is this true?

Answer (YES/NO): NO